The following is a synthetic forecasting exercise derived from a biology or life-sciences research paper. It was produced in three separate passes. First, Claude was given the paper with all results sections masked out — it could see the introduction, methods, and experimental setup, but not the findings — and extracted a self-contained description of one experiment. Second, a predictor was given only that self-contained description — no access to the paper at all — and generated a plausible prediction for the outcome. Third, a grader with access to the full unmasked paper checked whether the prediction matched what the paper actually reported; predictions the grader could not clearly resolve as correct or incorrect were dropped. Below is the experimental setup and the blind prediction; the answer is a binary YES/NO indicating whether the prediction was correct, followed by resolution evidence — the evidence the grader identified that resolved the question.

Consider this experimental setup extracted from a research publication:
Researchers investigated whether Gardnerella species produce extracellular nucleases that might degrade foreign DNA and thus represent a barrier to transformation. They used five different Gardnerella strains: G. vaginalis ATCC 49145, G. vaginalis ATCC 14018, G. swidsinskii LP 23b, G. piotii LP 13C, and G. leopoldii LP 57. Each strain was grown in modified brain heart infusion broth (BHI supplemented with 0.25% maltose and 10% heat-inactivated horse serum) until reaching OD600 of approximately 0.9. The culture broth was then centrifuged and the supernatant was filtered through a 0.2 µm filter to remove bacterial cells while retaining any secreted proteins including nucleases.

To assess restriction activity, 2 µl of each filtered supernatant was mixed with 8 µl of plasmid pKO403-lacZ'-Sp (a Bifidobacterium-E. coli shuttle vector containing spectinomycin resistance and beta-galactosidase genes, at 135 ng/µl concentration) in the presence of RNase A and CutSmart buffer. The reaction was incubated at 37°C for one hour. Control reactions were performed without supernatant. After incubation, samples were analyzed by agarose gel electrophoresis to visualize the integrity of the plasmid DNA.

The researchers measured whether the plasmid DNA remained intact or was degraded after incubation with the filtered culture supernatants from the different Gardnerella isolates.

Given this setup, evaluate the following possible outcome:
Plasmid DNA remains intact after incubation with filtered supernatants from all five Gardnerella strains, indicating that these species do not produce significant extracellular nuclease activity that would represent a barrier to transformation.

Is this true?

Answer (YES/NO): NO